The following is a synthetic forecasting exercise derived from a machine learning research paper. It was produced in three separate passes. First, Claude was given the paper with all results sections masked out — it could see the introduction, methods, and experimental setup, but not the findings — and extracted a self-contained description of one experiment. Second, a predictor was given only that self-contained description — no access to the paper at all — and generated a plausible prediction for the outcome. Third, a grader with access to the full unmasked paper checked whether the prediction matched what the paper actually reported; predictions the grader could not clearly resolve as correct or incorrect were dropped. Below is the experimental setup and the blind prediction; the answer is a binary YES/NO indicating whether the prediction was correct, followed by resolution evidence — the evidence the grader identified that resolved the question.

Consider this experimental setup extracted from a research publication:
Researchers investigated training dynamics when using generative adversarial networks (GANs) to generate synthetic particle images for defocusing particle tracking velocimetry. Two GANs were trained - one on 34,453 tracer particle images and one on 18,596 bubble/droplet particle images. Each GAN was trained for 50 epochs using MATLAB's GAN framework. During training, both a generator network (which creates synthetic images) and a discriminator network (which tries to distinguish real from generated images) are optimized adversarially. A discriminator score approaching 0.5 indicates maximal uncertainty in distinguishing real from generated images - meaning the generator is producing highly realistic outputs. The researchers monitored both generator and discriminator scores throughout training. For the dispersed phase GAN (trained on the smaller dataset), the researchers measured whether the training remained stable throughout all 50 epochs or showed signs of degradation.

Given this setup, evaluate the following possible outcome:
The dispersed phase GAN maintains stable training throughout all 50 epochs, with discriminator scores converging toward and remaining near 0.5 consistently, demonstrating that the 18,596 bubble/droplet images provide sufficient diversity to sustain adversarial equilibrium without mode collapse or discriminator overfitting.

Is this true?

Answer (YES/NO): NO